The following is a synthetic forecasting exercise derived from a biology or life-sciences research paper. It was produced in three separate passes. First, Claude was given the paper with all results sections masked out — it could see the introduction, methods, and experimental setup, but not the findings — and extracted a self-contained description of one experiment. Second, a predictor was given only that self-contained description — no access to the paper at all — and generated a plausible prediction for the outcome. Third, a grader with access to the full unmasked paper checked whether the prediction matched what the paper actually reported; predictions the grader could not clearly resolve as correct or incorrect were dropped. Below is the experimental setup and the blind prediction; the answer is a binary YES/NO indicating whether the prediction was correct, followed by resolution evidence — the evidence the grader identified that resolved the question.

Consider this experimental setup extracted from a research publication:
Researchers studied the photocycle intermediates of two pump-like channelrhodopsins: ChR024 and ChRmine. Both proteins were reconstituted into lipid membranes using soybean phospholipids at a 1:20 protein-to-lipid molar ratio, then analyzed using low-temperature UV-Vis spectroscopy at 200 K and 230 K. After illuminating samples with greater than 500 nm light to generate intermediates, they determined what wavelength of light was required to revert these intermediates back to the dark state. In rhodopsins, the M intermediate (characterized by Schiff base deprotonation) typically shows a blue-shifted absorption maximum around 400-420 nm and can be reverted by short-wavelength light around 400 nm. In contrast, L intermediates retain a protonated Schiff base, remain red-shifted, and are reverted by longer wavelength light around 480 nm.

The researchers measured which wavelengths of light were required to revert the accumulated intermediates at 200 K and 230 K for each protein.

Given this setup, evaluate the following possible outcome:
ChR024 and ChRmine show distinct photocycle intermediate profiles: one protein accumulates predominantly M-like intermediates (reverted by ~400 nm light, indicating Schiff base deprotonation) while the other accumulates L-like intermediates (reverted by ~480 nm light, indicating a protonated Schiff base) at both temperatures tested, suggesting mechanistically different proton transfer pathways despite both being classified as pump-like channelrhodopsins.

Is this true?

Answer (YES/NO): YES